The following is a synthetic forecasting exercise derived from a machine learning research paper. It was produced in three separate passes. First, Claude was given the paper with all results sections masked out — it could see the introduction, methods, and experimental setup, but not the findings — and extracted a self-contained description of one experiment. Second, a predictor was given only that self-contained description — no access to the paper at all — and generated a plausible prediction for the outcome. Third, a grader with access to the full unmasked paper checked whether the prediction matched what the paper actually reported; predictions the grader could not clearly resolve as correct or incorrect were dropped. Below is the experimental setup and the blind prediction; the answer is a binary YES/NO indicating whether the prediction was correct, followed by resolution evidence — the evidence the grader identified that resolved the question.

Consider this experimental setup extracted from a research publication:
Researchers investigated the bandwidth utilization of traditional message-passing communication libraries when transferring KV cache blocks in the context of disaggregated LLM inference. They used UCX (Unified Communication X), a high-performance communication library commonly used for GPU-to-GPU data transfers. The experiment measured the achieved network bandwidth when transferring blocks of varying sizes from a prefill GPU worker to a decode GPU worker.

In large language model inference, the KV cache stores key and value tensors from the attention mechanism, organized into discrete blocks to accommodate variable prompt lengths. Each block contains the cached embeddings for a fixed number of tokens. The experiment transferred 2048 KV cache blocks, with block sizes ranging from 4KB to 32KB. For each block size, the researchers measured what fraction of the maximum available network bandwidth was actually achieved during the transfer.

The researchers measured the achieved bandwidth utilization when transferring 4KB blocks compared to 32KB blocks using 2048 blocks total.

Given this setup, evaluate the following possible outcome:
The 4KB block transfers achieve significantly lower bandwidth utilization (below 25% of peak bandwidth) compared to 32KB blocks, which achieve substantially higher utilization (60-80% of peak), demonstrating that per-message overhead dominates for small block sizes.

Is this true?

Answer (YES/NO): NO